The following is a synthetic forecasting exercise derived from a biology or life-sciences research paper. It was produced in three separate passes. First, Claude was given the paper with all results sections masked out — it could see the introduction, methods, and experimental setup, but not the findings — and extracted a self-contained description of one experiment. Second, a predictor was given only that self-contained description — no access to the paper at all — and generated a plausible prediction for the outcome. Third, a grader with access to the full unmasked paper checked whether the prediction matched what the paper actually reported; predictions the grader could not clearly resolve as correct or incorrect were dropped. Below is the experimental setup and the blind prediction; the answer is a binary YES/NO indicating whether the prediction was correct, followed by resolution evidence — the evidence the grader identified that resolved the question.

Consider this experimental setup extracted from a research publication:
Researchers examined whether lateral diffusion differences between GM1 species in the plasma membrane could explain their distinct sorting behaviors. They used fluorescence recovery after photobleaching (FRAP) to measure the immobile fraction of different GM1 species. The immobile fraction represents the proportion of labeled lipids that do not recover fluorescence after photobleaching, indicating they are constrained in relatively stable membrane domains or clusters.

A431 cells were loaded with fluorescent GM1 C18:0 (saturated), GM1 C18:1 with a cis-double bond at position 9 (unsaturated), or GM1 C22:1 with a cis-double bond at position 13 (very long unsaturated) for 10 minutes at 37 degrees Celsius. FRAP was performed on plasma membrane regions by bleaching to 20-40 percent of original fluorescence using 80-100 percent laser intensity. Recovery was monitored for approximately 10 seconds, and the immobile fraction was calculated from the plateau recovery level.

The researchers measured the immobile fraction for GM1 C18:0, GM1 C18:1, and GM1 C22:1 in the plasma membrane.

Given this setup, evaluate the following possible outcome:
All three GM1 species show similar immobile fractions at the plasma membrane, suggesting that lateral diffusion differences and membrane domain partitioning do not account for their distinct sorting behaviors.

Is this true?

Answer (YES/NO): NO